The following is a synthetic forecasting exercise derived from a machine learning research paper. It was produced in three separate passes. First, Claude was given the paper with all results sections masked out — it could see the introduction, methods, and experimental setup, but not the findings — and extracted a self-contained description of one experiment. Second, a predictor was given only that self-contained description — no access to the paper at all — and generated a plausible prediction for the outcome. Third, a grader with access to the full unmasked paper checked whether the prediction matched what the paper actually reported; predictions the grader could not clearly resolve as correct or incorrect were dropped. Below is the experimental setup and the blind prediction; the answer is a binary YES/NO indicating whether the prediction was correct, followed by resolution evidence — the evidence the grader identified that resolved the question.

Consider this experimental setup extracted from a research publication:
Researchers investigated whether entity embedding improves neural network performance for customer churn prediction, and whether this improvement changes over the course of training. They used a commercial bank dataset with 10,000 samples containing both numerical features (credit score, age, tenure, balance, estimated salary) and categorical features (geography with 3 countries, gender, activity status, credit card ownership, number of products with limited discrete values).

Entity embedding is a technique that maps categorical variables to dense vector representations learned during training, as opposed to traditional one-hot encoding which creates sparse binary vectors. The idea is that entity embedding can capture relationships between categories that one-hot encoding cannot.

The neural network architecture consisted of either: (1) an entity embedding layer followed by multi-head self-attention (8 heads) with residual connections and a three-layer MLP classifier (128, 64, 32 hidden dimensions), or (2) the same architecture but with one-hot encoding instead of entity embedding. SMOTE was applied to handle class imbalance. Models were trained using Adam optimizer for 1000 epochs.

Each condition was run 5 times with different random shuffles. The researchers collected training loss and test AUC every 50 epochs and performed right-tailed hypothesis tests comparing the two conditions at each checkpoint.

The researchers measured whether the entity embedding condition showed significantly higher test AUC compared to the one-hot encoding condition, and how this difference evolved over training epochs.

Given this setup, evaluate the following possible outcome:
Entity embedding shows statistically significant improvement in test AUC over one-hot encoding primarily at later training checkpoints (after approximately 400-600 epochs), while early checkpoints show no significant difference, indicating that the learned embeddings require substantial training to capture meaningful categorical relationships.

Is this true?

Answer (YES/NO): NO